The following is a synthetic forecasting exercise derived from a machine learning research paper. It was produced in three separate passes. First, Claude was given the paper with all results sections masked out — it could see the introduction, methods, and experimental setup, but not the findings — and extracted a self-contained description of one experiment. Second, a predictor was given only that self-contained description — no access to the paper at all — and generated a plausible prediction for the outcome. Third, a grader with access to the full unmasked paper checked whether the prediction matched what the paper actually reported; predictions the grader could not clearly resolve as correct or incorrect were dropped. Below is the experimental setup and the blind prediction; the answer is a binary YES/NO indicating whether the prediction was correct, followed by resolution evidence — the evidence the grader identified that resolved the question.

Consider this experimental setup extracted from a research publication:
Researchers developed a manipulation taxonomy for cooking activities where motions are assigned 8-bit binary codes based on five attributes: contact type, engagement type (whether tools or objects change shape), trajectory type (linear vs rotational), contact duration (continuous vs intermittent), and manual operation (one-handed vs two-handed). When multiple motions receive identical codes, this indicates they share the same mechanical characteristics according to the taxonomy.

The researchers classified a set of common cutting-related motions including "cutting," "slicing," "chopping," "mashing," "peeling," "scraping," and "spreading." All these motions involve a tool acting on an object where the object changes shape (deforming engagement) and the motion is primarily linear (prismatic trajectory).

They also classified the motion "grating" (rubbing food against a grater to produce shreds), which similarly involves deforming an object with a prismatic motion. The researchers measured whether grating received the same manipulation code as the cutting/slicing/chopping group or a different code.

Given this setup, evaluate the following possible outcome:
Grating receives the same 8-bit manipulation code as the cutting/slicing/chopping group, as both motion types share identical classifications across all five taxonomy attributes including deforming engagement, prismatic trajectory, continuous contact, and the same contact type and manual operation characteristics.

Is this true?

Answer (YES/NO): NO